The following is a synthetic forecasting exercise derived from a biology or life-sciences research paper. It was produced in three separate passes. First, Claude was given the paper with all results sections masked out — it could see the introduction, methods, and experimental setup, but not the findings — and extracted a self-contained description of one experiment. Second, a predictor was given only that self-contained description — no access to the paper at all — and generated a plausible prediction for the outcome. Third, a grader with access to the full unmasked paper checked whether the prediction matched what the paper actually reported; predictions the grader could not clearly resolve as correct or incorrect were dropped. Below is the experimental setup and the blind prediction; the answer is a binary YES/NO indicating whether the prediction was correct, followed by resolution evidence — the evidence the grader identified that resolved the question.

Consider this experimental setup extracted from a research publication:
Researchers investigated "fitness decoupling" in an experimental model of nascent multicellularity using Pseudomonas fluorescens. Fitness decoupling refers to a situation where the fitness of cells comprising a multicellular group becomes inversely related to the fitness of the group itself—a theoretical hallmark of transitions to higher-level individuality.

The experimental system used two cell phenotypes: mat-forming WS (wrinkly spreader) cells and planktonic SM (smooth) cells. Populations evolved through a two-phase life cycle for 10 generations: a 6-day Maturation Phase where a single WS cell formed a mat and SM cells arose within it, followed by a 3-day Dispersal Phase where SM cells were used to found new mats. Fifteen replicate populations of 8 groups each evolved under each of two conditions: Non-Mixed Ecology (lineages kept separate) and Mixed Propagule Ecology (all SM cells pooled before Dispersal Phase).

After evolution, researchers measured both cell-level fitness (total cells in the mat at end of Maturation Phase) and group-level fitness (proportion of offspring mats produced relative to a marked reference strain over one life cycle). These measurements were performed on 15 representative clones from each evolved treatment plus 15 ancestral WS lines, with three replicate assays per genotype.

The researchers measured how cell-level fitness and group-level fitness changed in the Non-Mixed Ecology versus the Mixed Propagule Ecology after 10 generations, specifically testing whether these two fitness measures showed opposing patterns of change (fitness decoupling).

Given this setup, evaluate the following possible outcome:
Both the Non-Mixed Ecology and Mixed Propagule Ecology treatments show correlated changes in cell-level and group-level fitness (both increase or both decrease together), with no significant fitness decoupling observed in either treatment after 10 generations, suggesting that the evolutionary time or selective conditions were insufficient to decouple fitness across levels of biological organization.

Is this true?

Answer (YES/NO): NO